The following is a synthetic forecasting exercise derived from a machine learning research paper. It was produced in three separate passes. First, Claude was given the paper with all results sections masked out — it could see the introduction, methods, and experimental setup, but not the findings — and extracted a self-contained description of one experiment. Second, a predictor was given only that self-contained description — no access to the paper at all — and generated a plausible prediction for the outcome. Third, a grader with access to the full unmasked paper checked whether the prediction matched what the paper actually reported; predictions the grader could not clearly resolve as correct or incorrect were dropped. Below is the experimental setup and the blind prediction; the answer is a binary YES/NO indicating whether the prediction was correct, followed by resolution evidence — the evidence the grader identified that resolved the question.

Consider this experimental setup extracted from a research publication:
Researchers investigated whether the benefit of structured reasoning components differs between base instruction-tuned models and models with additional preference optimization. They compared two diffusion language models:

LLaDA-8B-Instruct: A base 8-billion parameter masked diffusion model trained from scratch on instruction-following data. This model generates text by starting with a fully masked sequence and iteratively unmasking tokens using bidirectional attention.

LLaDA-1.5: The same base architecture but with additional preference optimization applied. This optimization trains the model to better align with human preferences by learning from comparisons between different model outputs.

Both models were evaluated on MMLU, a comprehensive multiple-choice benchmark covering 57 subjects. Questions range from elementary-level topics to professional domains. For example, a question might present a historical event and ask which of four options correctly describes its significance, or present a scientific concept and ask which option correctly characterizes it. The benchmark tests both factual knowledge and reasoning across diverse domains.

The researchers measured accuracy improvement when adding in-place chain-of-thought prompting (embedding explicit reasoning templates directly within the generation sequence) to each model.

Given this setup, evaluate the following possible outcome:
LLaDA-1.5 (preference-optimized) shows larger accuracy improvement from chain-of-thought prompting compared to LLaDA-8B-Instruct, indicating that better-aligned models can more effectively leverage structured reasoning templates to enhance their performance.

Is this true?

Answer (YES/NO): NO